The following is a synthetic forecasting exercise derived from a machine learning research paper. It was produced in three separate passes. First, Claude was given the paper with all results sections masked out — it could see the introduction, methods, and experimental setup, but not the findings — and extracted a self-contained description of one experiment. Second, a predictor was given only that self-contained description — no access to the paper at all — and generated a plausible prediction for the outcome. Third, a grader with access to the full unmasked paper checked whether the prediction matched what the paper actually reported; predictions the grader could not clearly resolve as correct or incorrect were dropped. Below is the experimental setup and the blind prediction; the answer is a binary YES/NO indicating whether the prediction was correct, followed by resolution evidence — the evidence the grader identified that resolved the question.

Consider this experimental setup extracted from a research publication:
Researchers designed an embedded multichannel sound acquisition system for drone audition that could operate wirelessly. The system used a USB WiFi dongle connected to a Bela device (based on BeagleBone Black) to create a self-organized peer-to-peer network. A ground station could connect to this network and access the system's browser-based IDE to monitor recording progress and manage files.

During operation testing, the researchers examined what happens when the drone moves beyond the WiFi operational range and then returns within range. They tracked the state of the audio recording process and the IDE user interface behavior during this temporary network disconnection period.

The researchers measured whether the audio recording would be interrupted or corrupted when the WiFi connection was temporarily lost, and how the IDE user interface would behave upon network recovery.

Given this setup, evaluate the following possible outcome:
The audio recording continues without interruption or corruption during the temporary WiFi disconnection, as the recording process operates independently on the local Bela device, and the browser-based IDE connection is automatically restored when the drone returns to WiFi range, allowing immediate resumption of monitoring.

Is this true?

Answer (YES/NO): YES